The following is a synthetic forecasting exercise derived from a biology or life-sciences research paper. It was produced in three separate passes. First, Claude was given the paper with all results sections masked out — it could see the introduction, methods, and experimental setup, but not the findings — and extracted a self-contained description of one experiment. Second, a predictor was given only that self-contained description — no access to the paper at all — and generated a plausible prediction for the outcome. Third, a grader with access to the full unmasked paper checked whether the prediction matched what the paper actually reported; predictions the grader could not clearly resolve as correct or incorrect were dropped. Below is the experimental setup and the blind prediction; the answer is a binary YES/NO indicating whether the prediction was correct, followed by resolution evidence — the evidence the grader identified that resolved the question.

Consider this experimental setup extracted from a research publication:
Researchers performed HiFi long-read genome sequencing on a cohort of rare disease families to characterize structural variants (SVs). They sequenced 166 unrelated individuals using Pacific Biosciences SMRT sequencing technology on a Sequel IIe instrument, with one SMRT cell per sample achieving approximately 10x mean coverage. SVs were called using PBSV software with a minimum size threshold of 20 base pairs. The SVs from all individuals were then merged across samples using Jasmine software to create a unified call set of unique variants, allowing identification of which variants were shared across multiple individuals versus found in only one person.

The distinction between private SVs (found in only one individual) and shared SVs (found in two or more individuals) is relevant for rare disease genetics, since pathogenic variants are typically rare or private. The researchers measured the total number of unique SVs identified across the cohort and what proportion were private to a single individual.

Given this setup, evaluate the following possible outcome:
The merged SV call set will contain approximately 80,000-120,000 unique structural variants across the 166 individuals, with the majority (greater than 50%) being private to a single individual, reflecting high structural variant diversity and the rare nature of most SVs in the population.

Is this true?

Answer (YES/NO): NO